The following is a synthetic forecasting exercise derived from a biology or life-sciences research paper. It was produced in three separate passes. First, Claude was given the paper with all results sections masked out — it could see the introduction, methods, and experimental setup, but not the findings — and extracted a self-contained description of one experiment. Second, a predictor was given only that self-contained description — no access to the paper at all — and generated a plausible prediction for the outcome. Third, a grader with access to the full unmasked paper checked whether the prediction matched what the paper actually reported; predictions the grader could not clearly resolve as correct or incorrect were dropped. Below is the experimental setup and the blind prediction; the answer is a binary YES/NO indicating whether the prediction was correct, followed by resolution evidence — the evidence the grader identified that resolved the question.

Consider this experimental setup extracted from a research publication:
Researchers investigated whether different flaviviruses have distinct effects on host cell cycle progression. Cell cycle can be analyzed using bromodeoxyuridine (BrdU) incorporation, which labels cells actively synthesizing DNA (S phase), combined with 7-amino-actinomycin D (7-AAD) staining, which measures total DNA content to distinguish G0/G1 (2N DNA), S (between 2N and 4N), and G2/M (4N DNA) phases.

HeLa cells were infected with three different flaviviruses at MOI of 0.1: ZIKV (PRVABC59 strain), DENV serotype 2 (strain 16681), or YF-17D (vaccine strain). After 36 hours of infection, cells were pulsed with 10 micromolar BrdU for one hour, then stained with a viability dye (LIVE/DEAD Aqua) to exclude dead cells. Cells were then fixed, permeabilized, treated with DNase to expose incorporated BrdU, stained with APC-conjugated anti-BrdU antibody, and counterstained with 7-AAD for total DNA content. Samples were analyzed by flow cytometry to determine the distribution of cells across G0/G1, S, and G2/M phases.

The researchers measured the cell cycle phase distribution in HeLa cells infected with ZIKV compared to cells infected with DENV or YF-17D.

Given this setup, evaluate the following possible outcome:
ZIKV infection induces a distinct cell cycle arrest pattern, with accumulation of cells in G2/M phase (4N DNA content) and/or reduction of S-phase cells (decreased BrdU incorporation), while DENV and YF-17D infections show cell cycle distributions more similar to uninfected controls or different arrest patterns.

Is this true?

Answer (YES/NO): NO